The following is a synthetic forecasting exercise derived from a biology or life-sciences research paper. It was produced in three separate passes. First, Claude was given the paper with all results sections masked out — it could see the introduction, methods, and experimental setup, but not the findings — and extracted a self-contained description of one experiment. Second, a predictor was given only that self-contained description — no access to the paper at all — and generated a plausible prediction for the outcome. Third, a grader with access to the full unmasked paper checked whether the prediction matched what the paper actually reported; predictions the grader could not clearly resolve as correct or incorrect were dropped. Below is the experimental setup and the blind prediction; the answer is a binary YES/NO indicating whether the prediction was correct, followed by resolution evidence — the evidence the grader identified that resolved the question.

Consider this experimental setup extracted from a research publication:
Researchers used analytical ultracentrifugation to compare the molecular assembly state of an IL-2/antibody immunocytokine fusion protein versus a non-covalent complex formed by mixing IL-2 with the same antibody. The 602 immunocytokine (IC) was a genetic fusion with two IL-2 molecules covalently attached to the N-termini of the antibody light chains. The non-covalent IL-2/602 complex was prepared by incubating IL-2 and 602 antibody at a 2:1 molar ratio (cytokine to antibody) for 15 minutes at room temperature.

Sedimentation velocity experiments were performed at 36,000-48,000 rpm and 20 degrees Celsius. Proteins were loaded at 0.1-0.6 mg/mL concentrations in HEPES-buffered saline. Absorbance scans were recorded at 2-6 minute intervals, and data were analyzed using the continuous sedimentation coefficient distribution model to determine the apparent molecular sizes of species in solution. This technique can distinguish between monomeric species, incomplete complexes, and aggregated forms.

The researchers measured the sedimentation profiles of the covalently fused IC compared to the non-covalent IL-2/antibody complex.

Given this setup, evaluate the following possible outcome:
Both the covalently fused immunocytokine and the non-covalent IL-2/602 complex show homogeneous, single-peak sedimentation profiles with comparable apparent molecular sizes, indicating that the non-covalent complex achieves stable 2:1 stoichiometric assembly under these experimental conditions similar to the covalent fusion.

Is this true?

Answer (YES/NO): NO